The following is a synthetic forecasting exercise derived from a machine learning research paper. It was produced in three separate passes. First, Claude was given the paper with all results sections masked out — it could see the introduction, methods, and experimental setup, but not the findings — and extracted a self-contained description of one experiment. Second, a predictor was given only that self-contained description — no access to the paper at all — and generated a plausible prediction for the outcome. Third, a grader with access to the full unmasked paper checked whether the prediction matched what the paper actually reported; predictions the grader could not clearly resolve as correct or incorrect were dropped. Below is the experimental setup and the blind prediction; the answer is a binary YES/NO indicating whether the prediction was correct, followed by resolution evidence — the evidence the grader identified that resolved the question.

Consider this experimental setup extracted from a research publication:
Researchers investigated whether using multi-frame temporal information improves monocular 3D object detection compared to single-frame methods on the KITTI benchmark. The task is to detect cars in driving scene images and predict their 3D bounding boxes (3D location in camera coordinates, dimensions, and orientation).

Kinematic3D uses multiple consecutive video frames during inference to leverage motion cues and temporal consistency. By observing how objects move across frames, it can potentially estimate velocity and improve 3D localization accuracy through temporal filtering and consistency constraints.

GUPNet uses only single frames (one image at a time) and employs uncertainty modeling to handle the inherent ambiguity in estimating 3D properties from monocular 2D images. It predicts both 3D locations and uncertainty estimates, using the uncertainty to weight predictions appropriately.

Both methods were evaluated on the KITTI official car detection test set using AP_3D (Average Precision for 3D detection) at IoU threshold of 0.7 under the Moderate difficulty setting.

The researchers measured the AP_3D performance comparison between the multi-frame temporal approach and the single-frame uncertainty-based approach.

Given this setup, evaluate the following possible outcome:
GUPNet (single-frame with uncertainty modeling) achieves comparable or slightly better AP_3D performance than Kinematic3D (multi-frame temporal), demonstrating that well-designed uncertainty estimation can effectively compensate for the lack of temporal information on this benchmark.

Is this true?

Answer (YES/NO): YES